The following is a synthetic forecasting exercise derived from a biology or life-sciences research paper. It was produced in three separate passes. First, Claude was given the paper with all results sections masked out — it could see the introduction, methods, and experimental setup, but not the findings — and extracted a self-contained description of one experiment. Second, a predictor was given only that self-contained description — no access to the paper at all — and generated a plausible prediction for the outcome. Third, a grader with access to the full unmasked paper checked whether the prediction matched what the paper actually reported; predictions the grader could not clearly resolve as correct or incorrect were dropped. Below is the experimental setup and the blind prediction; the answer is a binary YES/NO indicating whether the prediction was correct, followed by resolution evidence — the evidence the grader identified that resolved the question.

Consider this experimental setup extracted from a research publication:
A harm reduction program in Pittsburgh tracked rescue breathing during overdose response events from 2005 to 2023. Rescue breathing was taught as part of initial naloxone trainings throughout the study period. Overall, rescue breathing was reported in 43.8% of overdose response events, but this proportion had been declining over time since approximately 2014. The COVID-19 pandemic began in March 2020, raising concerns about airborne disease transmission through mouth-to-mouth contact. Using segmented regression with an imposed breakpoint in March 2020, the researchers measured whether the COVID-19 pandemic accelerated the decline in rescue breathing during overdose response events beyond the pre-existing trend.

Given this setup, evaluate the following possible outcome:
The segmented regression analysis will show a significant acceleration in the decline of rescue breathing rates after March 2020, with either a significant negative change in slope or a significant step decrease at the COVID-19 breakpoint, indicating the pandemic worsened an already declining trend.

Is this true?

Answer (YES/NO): NO